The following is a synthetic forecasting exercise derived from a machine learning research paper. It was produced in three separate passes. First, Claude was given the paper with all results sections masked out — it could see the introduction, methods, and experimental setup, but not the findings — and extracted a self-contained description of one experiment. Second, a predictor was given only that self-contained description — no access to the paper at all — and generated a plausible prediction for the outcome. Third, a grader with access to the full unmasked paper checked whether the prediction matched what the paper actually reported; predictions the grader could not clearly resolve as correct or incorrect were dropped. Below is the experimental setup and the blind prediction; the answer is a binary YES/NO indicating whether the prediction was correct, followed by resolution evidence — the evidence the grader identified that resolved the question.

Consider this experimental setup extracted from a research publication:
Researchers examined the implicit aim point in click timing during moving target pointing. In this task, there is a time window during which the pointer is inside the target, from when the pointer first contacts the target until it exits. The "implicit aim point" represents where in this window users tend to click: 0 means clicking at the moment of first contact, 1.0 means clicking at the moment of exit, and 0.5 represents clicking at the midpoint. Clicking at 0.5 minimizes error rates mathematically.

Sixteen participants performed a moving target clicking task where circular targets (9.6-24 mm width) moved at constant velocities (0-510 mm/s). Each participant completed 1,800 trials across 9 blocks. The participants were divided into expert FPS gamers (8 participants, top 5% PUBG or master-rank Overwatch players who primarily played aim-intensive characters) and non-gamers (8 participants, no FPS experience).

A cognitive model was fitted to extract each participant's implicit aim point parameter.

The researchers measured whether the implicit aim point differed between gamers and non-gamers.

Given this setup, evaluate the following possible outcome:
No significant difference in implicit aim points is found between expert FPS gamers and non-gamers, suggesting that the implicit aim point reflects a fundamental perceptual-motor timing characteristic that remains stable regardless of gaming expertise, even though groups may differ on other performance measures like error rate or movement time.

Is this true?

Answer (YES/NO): YES